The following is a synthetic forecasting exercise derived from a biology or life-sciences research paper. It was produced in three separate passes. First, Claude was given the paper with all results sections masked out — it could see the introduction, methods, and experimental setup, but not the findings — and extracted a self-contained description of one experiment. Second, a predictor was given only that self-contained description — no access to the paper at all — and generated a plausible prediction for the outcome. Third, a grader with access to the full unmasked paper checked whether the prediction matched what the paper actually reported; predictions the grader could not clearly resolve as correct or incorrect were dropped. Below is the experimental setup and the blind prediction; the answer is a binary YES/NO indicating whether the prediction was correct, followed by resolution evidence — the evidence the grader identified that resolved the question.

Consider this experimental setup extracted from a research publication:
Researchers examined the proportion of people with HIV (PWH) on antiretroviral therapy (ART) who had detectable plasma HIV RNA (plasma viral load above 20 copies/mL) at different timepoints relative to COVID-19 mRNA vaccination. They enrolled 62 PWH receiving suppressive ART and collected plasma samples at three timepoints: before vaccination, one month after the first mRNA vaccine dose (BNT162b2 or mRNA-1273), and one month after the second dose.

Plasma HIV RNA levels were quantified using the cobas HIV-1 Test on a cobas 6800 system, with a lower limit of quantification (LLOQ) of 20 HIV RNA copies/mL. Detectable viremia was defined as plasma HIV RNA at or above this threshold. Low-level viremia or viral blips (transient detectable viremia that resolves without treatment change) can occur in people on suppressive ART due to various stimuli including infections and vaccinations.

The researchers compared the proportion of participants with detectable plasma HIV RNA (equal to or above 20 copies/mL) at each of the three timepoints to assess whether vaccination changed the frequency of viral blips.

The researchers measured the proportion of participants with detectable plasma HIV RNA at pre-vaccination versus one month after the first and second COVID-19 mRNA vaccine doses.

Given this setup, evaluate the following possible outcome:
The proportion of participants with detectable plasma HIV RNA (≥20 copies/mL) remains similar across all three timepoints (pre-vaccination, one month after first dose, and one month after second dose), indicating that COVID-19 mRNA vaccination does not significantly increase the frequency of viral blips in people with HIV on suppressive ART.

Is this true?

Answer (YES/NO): YES